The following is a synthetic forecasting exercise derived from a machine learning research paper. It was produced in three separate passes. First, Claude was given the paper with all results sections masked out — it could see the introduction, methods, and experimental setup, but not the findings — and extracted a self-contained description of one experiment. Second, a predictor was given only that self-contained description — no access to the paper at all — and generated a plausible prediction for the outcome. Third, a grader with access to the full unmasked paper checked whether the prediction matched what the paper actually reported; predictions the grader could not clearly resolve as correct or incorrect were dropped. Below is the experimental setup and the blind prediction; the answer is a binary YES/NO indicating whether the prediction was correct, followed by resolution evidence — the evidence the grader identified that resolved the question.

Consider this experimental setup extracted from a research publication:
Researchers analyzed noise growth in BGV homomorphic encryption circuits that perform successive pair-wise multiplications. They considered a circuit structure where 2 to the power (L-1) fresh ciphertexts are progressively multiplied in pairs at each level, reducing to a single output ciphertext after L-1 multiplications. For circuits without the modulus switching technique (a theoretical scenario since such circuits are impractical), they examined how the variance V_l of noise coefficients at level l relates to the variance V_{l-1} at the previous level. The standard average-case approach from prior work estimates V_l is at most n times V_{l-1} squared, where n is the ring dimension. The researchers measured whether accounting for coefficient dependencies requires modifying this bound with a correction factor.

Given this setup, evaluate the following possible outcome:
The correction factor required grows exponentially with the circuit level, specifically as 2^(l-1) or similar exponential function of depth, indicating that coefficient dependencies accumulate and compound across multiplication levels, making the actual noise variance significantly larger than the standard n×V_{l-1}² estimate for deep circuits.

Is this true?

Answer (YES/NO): NO